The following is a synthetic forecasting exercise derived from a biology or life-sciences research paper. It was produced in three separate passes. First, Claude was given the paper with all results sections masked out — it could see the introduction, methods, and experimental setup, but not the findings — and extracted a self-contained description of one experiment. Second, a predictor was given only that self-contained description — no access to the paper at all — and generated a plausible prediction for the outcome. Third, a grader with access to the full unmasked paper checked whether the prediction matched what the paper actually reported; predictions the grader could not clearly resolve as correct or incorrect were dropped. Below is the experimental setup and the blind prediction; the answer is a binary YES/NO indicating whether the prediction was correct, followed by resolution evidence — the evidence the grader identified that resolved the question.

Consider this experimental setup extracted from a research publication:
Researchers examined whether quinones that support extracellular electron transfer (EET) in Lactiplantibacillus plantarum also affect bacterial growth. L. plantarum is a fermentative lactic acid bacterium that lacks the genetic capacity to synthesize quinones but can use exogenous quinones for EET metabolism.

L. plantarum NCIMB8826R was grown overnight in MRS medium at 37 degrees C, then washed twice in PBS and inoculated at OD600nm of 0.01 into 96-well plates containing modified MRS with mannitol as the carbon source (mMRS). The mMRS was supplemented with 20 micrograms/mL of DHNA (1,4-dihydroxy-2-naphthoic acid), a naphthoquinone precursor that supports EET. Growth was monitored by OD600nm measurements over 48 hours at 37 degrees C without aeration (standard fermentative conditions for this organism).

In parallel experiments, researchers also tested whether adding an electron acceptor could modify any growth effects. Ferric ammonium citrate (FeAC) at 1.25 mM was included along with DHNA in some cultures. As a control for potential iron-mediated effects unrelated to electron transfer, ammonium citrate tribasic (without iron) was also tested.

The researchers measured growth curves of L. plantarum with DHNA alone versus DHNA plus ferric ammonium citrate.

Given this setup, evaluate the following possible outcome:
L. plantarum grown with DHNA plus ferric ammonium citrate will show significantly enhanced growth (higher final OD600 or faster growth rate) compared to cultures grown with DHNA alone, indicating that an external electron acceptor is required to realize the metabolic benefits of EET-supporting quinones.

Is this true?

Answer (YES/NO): NO